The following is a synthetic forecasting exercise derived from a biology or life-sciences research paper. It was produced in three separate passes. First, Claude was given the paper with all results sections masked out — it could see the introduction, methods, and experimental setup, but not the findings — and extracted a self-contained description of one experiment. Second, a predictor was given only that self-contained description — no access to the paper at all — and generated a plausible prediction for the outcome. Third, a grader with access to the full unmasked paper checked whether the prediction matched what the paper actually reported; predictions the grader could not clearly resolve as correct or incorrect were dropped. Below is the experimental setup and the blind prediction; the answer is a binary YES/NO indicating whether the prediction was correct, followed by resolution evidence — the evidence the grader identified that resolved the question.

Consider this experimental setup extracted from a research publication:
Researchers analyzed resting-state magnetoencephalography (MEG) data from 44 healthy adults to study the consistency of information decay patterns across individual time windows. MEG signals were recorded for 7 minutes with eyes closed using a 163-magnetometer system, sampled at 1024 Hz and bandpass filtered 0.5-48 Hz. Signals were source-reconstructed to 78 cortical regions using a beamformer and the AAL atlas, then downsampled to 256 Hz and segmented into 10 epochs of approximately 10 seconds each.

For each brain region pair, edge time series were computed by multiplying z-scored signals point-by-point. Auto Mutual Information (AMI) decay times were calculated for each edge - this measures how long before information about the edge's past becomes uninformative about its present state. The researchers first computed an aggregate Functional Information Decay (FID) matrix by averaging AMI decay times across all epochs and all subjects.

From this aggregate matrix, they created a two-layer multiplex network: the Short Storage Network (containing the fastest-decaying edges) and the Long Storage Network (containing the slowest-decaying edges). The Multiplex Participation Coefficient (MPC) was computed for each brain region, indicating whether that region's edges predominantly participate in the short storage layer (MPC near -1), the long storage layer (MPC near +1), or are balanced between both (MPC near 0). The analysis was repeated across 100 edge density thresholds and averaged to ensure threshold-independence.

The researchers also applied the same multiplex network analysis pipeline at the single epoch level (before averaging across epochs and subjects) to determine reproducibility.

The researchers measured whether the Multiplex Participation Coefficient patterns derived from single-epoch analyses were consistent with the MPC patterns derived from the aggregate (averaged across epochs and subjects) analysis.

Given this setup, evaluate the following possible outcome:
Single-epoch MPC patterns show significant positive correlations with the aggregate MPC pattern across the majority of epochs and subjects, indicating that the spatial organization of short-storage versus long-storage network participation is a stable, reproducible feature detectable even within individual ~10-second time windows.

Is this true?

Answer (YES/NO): YES